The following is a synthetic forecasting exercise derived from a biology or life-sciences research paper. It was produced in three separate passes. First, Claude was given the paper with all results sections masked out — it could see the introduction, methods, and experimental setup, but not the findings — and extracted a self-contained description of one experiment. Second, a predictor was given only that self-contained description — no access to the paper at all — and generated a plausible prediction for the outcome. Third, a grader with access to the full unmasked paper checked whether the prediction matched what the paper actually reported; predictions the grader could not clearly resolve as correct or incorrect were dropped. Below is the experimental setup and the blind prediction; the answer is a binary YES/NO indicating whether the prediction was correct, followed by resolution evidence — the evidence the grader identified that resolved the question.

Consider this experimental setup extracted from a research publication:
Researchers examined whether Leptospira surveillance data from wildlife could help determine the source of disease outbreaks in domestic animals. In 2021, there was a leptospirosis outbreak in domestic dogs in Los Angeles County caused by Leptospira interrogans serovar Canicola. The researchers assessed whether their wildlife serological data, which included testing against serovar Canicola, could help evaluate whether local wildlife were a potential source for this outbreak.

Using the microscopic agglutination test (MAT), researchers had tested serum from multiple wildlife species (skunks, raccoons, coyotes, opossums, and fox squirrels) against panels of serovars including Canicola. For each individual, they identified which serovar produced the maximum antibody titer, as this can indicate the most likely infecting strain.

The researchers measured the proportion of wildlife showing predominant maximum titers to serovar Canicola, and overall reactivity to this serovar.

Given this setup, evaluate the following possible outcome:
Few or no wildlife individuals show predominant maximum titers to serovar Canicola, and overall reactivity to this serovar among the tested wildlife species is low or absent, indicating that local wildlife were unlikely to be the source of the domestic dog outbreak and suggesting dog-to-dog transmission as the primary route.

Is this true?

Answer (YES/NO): YES